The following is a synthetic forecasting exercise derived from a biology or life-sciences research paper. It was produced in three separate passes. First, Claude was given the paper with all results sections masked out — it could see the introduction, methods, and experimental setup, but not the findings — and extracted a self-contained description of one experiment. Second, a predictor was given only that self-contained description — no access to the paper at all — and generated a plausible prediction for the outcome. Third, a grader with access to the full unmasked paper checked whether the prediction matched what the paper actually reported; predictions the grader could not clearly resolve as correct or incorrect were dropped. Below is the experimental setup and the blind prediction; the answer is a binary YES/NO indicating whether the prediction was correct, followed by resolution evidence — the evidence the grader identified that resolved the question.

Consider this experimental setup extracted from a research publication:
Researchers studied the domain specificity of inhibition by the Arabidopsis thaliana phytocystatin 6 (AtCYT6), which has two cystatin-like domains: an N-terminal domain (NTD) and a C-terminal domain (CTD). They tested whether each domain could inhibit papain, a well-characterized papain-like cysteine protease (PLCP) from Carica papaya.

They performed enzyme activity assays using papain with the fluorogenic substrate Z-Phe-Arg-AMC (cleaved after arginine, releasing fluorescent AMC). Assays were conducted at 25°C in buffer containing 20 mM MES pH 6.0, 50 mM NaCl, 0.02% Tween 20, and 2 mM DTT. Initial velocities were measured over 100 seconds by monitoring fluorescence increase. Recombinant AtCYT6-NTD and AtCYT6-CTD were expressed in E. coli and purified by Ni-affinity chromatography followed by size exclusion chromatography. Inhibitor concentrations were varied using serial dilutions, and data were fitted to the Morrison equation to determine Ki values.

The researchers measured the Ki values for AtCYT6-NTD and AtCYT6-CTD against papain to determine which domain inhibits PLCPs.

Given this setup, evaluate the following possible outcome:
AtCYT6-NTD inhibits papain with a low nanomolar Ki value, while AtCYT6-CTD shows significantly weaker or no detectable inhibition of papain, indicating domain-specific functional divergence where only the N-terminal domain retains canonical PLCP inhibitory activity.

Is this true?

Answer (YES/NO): YES